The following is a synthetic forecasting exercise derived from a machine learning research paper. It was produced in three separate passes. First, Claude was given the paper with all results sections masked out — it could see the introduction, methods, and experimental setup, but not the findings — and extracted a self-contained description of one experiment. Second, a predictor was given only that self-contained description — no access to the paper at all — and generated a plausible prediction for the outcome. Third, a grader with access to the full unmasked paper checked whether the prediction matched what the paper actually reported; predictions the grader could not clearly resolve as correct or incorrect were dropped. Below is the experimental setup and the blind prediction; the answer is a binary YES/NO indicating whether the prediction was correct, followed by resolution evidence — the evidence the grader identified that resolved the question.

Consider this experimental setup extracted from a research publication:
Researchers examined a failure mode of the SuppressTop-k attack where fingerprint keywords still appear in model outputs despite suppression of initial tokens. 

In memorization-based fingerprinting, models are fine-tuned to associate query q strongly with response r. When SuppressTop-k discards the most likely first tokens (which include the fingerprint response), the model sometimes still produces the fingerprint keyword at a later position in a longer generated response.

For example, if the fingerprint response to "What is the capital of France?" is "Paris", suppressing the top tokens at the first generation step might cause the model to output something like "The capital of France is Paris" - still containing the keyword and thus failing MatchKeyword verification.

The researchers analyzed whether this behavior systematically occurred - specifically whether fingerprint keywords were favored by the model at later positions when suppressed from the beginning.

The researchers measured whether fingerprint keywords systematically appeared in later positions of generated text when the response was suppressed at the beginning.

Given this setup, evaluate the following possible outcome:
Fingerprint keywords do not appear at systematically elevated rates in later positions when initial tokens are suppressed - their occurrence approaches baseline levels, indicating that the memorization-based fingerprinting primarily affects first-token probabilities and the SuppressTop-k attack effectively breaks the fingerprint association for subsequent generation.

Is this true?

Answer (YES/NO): NO